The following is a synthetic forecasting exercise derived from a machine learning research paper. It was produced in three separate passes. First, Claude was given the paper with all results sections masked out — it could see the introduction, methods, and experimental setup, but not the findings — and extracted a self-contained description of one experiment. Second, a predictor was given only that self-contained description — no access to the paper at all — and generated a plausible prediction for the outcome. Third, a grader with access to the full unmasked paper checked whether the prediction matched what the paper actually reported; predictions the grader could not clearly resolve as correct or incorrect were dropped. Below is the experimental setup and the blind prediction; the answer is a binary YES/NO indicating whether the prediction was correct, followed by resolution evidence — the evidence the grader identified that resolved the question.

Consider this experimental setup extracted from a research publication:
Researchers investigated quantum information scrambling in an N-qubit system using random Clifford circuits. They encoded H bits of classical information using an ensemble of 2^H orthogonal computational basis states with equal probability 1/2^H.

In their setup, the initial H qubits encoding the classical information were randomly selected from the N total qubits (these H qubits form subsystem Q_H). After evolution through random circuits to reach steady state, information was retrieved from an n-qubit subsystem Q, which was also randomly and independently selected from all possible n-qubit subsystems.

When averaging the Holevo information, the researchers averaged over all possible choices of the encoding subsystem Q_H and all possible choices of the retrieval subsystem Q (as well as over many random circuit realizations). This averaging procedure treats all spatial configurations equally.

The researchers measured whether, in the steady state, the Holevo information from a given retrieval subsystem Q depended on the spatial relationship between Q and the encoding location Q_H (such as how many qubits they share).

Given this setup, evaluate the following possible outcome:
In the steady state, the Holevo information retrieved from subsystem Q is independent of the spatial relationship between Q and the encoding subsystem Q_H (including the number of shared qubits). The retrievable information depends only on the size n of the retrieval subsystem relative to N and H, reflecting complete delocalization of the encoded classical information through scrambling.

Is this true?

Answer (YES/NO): YES